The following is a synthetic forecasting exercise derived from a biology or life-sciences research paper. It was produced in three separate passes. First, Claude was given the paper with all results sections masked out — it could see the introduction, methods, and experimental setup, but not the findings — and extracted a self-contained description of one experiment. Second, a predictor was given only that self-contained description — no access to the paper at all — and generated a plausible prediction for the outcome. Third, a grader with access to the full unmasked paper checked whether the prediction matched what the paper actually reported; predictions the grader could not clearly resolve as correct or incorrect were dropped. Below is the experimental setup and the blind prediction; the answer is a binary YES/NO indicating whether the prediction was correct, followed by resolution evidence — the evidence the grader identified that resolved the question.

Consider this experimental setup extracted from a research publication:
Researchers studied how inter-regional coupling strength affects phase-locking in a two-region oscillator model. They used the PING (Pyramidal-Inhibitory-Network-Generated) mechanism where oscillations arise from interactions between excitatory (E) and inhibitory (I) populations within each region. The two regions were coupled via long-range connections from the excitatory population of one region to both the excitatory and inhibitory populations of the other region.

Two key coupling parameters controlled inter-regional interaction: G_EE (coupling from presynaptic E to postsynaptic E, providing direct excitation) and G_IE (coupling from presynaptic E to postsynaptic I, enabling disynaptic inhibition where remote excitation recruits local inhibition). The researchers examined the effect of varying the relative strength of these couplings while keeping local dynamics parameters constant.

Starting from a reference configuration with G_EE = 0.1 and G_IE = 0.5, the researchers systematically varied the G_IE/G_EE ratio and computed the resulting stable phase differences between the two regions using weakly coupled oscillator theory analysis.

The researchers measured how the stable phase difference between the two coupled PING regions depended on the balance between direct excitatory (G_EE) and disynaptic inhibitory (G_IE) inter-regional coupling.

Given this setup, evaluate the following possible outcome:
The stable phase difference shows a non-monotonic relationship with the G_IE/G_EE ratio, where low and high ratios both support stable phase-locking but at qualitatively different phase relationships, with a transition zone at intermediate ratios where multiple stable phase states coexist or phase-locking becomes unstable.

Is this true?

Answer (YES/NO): NO